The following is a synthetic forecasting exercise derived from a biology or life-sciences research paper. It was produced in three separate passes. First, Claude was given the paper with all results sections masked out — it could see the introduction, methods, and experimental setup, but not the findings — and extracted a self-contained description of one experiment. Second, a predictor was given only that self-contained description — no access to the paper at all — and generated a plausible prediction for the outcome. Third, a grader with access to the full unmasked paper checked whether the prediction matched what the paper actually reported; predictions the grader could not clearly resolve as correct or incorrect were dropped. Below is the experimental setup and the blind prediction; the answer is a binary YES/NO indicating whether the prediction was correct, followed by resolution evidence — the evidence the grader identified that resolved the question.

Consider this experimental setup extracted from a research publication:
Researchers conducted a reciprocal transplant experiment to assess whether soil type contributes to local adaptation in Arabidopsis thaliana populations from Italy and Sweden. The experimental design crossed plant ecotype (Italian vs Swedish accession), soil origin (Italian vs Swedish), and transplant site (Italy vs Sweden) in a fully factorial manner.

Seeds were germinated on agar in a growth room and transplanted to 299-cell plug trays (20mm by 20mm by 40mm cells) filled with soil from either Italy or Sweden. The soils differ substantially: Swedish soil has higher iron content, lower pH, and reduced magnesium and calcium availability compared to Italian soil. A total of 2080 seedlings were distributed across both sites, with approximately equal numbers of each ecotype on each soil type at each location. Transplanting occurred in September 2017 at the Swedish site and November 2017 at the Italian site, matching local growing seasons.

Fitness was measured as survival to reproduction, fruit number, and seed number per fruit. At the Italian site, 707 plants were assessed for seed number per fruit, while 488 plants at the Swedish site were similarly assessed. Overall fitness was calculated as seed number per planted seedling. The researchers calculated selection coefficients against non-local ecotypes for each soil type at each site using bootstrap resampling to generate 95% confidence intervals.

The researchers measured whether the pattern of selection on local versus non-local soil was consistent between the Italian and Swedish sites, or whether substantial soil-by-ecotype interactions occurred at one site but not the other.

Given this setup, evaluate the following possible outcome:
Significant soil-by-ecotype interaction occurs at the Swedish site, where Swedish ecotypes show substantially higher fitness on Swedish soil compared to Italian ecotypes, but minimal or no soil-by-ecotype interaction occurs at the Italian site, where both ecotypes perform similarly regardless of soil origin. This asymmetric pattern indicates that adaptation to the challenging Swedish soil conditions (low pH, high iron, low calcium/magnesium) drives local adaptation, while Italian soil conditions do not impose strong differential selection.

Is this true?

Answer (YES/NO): NO